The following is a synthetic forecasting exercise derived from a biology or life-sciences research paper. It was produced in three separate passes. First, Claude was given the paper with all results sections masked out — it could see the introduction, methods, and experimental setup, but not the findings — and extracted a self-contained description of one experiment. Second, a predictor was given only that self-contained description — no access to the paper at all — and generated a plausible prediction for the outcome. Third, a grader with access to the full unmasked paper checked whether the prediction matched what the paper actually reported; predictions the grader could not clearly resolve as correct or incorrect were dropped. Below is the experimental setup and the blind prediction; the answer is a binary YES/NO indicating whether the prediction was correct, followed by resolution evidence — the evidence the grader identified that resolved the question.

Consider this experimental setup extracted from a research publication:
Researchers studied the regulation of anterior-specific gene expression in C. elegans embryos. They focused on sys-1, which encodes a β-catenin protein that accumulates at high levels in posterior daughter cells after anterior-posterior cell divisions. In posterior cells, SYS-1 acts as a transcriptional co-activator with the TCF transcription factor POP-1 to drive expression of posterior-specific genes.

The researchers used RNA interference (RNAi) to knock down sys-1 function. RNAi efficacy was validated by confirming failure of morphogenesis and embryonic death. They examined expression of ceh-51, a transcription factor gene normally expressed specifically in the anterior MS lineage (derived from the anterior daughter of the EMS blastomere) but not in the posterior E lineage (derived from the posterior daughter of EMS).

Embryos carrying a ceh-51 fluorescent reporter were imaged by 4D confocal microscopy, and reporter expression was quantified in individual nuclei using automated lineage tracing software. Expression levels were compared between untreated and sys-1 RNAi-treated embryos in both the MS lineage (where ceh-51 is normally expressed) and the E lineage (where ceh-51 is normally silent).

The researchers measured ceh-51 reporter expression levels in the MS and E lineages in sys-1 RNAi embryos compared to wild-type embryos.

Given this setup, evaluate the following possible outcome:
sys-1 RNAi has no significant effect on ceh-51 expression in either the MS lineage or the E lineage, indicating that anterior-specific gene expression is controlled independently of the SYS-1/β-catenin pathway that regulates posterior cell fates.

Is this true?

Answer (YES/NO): NO